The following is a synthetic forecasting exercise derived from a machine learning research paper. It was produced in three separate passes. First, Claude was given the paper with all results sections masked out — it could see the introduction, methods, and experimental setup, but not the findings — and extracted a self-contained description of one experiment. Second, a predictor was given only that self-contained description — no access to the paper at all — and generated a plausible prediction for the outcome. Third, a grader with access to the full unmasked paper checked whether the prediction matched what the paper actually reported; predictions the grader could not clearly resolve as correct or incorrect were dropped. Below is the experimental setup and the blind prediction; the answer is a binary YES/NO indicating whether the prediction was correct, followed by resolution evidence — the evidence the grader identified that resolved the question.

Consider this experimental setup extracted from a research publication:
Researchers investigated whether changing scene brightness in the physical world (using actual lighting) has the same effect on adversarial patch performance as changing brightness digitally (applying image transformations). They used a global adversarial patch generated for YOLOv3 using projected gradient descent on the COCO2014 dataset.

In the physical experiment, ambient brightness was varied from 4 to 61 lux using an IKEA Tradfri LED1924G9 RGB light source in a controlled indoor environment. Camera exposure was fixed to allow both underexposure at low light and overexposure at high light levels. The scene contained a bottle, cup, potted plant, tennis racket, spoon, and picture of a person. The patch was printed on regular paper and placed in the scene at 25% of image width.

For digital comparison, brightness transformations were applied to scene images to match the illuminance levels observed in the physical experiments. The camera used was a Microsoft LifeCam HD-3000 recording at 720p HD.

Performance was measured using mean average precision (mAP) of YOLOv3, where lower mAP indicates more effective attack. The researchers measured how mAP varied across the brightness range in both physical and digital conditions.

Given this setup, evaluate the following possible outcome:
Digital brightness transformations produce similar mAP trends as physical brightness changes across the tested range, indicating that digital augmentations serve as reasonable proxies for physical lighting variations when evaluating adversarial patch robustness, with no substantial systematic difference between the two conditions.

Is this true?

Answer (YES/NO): NO